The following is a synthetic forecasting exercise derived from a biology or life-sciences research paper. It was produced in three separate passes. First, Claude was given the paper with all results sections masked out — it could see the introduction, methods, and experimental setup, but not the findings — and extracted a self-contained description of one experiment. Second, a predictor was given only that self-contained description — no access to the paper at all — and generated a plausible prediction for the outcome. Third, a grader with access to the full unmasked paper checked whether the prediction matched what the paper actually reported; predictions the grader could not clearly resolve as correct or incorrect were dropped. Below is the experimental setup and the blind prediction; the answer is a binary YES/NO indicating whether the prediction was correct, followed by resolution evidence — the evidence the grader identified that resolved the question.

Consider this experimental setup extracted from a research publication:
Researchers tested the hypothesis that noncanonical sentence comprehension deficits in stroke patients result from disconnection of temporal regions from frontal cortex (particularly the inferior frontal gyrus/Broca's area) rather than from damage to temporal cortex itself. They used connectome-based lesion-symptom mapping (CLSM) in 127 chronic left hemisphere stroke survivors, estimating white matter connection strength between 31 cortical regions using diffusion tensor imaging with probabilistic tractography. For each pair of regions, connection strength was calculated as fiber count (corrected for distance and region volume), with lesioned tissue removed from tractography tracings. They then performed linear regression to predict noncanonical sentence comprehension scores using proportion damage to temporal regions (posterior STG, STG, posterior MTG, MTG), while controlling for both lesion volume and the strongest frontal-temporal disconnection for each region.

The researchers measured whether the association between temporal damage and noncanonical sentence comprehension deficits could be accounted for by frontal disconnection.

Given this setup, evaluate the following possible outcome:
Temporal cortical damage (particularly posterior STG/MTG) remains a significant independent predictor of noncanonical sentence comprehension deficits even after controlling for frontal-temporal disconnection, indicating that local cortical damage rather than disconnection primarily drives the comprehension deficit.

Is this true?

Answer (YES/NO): YES